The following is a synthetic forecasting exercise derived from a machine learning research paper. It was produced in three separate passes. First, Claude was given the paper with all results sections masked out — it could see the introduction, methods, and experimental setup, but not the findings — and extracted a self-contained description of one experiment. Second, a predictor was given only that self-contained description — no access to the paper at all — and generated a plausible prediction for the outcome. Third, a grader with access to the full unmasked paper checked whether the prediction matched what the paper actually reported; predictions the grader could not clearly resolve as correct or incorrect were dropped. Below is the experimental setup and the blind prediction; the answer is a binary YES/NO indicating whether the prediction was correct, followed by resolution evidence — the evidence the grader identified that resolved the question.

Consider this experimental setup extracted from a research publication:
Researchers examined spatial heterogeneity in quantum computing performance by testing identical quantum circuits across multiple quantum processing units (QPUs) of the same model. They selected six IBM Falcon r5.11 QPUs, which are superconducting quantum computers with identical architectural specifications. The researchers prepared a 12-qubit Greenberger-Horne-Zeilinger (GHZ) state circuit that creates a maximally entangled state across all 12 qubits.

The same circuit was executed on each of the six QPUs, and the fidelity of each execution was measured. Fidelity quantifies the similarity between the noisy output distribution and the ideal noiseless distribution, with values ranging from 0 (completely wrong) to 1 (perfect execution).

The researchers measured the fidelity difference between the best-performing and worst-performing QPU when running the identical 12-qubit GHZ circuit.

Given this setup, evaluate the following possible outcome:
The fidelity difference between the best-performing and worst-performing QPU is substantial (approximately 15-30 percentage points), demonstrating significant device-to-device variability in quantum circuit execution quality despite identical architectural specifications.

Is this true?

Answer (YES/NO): NO